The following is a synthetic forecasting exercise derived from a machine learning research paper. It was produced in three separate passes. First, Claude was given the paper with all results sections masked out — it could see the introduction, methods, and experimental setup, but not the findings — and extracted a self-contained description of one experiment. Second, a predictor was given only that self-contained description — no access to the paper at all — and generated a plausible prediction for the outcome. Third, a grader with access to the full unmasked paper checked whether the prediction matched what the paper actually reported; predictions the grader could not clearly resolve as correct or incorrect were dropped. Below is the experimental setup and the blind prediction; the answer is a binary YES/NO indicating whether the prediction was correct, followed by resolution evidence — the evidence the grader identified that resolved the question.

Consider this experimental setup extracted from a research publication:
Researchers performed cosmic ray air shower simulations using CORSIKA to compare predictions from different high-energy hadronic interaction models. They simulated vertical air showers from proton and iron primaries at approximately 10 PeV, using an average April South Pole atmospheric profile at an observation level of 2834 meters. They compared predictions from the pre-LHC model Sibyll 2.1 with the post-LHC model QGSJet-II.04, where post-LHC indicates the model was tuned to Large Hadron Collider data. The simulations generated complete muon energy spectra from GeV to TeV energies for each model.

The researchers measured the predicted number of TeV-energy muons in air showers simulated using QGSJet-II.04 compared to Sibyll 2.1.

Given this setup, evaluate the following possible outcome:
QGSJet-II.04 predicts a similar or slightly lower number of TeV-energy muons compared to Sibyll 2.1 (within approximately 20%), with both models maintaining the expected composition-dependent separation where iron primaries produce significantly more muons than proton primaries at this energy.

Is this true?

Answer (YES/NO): NO